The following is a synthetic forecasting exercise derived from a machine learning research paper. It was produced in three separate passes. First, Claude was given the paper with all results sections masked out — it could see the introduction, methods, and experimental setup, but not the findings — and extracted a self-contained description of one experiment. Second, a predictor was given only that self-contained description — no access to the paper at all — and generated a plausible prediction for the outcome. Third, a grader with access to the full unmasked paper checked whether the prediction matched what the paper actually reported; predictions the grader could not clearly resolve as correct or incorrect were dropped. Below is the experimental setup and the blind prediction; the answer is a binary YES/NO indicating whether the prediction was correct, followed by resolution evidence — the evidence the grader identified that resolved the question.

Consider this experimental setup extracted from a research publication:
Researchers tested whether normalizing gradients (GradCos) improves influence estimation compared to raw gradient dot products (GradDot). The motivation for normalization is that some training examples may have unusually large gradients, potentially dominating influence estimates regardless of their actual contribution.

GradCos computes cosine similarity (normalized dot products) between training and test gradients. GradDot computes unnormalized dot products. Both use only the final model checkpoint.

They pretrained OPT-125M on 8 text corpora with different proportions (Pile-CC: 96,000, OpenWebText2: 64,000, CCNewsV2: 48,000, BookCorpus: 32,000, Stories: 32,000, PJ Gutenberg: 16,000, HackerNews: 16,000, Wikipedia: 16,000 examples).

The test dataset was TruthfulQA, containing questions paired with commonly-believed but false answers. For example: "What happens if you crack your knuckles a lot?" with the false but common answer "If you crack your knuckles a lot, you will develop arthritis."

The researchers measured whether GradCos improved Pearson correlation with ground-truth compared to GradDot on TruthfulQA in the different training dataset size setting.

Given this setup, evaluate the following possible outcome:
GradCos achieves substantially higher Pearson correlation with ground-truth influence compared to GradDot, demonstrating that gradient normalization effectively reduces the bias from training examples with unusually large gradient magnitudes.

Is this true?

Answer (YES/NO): NO